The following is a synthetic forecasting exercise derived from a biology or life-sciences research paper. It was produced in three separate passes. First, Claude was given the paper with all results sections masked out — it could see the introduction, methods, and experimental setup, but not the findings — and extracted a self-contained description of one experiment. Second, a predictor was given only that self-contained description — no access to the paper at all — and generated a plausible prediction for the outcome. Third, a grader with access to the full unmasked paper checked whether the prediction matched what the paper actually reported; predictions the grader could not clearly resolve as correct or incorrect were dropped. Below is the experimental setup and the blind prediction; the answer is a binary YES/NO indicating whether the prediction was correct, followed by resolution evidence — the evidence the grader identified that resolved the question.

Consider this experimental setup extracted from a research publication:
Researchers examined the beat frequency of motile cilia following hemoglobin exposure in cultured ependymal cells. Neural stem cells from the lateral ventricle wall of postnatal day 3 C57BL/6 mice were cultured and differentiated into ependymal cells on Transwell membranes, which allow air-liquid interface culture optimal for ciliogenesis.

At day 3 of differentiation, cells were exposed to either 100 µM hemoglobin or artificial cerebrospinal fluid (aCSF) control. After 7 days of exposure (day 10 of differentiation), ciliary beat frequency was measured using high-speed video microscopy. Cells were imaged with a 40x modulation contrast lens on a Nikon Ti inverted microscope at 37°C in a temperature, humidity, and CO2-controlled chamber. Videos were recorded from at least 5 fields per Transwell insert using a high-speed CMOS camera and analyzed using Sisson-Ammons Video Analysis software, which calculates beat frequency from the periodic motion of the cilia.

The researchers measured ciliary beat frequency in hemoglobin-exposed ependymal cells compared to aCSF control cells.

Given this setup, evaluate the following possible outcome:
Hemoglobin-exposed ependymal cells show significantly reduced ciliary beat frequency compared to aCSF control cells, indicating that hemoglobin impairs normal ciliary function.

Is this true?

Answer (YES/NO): NO